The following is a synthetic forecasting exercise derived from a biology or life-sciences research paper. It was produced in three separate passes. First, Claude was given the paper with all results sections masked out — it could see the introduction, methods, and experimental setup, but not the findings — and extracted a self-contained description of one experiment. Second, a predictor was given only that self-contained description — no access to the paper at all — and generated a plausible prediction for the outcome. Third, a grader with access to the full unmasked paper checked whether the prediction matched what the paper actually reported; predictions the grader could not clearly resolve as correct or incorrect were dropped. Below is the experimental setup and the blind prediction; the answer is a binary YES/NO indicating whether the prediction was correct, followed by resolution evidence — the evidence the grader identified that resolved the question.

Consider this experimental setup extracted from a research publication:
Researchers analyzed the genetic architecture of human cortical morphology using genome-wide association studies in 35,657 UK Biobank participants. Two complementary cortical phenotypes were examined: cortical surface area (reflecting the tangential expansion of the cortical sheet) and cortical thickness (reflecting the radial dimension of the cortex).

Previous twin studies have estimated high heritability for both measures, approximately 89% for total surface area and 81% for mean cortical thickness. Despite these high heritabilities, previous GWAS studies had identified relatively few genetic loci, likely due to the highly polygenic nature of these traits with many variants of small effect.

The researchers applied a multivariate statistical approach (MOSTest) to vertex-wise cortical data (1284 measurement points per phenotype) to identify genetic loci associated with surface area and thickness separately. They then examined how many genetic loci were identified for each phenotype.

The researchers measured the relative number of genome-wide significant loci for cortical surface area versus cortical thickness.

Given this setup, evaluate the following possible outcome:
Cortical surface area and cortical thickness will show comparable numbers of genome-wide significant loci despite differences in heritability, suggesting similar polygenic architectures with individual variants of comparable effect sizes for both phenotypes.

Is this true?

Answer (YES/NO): YES